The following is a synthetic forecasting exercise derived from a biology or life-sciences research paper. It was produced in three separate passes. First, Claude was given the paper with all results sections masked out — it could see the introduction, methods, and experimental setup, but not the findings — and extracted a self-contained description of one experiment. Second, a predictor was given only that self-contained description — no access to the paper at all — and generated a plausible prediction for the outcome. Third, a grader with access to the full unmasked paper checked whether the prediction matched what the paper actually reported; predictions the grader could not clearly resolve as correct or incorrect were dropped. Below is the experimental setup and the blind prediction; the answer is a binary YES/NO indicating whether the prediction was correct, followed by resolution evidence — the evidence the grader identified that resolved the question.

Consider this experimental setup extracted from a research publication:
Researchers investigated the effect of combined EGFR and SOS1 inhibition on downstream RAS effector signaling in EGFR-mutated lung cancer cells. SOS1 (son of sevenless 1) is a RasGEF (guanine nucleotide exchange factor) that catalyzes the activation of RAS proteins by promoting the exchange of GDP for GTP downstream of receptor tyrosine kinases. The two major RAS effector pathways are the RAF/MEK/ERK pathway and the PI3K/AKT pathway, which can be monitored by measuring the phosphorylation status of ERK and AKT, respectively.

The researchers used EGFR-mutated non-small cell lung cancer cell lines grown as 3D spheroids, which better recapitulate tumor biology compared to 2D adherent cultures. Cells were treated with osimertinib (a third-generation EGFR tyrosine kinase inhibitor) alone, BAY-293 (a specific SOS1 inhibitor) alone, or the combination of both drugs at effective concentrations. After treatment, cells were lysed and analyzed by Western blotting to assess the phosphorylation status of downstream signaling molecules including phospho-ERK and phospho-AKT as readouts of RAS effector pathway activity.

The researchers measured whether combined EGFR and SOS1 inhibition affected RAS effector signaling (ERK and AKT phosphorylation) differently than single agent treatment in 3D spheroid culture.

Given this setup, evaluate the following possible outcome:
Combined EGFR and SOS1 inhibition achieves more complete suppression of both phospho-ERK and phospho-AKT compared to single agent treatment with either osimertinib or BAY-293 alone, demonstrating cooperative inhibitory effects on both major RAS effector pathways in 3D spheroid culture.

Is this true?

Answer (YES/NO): YES